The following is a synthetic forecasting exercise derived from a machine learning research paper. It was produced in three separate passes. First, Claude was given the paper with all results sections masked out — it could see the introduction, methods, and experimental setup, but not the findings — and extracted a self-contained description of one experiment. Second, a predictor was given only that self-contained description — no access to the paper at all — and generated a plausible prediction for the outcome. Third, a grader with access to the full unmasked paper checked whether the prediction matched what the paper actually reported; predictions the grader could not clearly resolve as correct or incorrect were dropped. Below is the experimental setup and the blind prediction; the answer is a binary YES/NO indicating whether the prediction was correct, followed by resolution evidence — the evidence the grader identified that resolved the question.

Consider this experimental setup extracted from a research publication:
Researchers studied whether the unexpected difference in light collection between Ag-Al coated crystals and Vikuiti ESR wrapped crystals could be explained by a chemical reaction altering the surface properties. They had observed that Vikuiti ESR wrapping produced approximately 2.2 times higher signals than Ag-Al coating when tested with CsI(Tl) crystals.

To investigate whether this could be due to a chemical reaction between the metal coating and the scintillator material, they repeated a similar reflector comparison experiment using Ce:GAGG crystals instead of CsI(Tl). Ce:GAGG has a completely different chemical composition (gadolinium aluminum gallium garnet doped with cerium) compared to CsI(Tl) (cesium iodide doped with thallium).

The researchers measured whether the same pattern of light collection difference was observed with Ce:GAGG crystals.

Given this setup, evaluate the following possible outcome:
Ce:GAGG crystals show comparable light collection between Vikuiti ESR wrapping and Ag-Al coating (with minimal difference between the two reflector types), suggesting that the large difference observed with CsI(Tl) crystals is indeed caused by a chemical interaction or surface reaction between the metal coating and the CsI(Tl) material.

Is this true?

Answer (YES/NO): NO